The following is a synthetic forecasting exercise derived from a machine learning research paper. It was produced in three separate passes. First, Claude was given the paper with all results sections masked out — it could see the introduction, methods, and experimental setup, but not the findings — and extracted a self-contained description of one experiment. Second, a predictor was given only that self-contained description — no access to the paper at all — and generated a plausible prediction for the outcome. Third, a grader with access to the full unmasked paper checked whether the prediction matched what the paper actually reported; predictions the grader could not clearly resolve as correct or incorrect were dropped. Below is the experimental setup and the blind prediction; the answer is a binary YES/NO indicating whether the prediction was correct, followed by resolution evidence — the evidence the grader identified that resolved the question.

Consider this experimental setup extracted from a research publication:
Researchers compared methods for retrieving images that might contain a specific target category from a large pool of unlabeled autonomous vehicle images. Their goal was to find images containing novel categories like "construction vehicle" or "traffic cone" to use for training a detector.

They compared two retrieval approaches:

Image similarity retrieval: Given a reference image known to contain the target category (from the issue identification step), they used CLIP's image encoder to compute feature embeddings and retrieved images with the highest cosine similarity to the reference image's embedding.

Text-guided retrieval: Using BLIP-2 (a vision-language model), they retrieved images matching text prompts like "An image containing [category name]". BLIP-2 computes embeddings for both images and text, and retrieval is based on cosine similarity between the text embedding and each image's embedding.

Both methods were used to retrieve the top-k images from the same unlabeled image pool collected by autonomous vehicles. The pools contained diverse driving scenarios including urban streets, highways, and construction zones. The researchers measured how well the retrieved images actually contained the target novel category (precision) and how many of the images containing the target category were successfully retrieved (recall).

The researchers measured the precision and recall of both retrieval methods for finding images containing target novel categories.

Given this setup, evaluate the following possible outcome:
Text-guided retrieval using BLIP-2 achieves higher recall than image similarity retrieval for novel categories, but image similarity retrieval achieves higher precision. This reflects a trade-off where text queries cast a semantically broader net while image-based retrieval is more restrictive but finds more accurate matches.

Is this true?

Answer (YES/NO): NO